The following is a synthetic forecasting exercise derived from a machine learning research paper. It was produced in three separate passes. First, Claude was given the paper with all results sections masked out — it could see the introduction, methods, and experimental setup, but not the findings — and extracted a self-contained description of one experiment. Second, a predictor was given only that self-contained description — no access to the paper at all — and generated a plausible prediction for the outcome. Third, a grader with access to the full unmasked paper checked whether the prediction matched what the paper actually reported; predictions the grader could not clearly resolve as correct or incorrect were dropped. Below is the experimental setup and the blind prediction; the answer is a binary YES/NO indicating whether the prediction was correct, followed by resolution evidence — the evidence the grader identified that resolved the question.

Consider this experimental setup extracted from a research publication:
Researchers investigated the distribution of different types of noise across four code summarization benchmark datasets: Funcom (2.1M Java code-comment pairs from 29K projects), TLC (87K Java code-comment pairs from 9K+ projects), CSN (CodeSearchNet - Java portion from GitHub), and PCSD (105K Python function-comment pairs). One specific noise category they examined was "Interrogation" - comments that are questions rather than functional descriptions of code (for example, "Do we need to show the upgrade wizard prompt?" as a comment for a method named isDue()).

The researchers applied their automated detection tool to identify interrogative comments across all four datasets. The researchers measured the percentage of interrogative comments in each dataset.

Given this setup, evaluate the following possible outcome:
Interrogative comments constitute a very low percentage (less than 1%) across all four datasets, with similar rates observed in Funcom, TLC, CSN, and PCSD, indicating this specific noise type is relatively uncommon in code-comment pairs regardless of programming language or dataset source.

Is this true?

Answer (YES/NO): NO